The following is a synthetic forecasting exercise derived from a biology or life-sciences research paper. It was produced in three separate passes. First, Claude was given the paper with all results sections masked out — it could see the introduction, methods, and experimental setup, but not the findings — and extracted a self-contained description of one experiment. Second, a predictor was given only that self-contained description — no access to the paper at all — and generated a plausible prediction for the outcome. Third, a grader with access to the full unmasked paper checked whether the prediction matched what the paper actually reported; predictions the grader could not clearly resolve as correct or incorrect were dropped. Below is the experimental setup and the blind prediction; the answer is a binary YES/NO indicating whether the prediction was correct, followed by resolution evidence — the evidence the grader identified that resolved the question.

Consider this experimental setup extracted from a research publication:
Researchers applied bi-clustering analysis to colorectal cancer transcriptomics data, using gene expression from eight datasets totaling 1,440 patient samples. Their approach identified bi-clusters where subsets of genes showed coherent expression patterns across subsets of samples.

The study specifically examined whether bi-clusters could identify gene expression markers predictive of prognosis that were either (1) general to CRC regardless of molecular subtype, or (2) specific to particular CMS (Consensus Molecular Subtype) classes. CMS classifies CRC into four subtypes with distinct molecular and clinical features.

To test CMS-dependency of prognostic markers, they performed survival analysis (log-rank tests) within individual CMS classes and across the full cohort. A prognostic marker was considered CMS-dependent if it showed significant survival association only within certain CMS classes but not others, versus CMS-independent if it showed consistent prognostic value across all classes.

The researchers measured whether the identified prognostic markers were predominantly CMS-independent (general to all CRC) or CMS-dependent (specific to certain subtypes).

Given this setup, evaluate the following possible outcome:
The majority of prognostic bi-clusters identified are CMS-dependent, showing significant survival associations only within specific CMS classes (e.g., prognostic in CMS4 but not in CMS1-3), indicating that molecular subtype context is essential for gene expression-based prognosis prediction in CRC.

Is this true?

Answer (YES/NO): NO